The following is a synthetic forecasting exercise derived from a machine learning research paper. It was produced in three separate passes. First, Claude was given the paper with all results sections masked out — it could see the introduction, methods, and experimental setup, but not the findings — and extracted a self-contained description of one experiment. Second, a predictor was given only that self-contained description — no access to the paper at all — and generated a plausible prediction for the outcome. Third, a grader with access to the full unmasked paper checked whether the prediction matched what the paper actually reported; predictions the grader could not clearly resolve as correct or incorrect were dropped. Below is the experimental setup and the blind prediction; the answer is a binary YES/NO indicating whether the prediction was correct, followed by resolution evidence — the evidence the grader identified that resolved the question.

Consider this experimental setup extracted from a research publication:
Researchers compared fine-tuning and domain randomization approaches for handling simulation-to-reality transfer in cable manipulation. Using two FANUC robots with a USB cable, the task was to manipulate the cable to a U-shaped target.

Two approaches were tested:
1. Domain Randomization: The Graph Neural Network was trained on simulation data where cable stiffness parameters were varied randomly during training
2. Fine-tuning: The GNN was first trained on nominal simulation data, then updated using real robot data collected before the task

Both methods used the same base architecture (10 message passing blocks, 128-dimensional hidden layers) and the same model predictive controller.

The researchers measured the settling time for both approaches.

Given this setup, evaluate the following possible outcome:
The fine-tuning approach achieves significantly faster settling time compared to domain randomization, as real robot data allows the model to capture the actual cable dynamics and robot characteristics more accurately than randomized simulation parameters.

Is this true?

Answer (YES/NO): NO